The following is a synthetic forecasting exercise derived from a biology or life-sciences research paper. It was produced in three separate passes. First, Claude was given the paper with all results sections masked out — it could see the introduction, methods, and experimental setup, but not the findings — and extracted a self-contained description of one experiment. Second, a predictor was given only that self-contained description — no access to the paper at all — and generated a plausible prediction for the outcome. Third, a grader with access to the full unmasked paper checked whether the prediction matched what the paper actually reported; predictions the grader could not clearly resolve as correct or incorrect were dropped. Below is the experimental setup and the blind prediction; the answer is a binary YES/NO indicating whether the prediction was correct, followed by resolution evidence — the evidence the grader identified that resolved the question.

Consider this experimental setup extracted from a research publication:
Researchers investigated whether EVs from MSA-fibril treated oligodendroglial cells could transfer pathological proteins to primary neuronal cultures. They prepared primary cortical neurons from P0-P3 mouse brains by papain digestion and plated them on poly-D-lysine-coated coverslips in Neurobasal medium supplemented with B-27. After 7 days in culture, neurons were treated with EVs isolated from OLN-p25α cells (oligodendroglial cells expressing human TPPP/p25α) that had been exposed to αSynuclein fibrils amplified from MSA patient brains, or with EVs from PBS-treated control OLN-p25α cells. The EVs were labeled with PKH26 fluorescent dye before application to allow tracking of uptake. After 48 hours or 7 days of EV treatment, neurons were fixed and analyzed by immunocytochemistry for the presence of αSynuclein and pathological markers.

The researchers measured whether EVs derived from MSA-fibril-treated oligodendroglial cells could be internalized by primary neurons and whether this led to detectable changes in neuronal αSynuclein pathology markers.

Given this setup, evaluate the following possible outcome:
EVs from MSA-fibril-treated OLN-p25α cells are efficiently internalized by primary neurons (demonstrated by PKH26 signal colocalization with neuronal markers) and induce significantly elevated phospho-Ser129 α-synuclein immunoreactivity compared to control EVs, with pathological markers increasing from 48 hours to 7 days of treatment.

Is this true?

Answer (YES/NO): YES